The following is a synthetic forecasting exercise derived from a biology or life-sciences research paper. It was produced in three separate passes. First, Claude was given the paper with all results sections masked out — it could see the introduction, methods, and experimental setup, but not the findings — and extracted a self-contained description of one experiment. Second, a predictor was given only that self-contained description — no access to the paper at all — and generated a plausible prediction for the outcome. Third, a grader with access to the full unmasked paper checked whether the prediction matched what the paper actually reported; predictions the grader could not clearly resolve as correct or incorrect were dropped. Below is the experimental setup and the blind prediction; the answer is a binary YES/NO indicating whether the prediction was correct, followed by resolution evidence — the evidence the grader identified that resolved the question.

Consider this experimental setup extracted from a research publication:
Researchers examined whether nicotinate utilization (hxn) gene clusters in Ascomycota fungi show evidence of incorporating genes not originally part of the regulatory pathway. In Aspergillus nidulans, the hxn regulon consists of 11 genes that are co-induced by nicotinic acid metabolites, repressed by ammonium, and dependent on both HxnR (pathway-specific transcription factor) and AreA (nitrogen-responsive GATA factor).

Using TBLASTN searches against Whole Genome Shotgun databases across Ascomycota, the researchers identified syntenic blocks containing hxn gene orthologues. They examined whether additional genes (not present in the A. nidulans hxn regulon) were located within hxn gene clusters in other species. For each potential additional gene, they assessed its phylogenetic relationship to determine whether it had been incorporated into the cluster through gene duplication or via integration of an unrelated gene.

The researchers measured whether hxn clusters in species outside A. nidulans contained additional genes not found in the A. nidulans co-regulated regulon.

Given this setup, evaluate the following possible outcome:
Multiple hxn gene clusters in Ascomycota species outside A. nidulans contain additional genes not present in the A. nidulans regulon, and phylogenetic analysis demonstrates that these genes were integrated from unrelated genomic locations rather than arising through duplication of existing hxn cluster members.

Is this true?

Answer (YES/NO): YES